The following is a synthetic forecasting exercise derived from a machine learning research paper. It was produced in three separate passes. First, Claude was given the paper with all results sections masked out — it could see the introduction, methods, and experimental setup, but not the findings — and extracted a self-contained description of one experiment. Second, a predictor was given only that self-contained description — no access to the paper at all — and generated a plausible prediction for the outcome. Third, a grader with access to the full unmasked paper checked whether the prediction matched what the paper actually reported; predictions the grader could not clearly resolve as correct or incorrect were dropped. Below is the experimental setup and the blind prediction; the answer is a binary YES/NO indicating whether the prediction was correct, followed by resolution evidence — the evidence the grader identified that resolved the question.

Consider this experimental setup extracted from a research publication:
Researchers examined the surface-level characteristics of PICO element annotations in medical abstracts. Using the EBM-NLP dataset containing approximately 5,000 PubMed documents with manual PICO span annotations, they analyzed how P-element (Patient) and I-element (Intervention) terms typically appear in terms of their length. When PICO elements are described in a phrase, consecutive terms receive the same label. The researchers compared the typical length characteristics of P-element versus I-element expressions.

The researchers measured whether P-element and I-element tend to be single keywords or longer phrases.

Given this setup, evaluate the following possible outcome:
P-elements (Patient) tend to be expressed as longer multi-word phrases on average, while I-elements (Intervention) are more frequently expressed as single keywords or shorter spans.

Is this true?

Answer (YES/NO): YES